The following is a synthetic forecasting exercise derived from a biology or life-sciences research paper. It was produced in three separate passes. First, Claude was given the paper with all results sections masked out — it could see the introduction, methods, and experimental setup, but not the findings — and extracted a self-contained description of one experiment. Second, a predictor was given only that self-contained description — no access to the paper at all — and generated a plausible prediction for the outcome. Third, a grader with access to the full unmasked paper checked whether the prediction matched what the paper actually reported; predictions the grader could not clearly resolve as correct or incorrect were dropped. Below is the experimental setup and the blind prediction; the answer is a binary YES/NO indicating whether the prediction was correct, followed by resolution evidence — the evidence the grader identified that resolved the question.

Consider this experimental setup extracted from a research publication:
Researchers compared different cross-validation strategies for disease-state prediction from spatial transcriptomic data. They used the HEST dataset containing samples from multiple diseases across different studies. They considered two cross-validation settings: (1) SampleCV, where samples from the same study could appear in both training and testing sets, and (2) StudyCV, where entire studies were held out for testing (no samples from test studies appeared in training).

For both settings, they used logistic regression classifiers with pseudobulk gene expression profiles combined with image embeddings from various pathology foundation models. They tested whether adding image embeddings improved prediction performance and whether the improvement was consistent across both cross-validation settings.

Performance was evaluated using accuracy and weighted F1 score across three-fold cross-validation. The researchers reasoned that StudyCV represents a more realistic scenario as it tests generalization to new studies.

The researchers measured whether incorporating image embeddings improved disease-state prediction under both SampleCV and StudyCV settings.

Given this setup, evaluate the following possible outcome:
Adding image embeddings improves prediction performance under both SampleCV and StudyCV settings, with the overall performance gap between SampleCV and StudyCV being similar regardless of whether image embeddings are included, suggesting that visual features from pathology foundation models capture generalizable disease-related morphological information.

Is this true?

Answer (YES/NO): NO